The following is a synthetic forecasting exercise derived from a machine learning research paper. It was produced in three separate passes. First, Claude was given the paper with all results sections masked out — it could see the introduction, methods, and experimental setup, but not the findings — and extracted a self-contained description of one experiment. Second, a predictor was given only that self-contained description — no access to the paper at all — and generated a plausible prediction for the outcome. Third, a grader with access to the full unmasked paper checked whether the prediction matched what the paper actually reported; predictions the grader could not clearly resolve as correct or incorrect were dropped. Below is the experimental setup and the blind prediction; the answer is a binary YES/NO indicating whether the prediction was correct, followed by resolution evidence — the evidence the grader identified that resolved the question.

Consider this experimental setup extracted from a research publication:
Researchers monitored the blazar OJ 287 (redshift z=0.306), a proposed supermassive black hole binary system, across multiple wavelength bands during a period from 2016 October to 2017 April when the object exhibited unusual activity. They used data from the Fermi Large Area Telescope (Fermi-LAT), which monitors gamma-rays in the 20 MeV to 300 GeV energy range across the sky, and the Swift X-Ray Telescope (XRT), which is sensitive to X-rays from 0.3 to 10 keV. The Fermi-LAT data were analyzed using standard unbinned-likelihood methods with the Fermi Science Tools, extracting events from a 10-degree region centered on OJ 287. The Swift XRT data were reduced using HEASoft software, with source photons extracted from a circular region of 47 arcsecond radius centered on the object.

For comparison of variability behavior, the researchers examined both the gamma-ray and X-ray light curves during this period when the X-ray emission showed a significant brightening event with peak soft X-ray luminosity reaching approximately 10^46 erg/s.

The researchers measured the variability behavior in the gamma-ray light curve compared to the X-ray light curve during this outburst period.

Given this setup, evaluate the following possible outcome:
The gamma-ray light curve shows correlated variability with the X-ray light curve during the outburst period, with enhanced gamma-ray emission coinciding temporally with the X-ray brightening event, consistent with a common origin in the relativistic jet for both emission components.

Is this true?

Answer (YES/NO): NO